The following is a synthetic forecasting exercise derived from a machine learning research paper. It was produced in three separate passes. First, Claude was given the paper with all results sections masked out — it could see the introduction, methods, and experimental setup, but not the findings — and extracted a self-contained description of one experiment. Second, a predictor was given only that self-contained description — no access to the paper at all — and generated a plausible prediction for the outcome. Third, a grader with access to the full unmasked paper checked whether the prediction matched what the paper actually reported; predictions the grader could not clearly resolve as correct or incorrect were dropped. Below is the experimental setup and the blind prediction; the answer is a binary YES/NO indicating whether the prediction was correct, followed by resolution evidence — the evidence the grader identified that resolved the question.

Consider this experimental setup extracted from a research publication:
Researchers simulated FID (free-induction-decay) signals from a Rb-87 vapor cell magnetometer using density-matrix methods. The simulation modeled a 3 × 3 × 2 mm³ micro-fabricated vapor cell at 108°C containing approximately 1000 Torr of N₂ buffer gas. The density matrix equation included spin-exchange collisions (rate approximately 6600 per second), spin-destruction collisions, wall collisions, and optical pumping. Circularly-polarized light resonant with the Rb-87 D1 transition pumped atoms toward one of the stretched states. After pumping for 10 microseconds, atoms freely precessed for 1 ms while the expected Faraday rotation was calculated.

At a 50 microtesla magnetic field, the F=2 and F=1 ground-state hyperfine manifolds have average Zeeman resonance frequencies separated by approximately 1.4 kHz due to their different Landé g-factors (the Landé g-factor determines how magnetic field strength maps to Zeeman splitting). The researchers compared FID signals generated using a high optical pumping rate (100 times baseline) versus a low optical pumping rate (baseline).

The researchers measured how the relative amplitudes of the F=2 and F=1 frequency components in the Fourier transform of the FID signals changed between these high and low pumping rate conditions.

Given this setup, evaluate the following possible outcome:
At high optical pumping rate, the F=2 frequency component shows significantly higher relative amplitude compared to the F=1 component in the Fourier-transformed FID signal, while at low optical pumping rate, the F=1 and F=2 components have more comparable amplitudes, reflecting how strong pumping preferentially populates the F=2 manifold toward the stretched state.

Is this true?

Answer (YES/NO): YES